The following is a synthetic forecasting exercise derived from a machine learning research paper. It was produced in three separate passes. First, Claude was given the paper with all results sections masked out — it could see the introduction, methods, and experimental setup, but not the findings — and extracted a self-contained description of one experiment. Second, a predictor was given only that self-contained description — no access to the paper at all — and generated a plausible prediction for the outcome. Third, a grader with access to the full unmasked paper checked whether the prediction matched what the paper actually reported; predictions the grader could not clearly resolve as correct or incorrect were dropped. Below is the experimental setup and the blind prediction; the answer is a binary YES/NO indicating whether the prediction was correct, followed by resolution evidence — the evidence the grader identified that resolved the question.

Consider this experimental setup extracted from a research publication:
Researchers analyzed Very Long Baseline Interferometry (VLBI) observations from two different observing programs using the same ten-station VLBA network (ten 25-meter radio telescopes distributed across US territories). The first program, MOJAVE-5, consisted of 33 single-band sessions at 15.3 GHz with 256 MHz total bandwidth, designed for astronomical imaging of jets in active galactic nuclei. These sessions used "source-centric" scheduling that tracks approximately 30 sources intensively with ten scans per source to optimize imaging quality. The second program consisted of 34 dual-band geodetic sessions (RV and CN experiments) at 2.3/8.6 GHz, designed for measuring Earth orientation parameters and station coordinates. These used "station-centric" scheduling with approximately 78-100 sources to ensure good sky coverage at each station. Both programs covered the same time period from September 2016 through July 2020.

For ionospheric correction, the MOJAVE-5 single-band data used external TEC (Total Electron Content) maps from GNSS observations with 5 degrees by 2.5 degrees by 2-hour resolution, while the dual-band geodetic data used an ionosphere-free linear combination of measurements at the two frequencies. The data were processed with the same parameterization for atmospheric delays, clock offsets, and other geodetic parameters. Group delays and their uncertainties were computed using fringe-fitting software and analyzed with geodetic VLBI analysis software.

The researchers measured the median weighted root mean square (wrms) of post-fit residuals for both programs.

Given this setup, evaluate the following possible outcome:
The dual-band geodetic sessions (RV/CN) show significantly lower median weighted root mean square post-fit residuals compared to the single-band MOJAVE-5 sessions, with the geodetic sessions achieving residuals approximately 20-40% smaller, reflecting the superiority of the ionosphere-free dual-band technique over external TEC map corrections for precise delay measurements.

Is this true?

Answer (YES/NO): NO